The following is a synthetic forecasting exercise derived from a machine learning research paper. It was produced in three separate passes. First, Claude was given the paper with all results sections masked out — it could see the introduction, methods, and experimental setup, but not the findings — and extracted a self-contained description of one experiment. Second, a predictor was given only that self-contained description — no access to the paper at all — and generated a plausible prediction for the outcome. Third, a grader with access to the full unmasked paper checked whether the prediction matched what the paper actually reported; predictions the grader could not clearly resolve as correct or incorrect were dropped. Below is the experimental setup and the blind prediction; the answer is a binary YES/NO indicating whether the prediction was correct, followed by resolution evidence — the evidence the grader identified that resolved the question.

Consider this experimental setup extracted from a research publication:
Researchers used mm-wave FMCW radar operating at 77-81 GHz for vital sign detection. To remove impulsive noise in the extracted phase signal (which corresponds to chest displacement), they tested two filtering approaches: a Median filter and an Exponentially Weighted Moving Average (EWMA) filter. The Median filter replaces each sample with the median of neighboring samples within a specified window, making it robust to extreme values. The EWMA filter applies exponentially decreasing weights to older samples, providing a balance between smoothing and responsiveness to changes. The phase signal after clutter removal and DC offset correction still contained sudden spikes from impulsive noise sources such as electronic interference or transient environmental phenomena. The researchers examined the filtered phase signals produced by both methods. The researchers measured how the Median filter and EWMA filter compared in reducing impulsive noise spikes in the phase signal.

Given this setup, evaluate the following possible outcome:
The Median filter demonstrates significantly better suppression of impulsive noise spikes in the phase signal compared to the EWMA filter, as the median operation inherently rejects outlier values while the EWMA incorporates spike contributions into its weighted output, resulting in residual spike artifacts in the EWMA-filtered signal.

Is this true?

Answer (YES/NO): NO